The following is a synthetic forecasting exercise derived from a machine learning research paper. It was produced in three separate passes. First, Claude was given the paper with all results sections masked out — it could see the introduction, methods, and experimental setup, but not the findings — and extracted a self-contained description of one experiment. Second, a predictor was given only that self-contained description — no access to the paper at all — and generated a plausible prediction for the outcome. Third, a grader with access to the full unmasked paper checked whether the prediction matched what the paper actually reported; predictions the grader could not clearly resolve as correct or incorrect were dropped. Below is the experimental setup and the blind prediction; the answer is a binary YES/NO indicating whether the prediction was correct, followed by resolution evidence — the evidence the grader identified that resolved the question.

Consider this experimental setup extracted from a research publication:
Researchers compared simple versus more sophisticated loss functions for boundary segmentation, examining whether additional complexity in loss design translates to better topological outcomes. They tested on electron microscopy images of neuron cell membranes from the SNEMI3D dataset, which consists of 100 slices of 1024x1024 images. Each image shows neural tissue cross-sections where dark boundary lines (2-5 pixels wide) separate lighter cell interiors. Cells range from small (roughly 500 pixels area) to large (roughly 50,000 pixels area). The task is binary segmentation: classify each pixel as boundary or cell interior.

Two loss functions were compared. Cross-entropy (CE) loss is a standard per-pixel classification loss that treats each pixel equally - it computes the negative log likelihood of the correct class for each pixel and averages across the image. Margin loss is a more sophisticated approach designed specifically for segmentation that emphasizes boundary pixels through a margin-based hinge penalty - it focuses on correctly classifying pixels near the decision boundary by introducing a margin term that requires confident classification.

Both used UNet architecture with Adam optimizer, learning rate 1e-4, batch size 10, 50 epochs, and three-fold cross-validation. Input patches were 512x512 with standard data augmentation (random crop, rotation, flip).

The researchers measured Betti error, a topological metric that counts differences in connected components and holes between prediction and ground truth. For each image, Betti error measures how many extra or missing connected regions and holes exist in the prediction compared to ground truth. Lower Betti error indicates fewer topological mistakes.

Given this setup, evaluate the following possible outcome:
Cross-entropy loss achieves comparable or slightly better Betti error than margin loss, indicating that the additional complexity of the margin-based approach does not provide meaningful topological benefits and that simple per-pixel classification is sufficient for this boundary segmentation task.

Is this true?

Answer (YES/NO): NO